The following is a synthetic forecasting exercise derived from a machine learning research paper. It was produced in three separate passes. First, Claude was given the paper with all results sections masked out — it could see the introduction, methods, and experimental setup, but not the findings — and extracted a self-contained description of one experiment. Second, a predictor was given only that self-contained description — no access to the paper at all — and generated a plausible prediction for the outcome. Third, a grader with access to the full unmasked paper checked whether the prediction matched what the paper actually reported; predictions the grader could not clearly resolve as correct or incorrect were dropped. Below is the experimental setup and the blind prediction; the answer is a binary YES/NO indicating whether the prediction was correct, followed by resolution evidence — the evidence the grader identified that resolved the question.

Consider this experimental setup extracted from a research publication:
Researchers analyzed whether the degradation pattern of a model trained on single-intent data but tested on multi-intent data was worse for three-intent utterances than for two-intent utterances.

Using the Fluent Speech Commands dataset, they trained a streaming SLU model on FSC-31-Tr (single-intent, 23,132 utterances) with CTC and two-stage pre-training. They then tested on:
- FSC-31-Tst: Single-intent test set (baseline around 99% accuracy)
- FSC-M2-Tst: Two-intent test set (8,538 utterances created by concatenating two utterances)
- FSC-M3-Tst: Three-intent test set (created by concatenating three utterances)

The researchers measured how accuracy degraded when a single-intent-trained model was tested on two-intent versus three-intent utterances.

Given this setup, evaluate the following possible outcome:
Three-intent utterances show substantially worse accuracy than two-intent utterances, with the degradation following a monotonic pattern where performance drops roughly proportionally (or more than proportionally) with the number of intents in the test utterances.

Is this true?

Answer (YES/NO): YES